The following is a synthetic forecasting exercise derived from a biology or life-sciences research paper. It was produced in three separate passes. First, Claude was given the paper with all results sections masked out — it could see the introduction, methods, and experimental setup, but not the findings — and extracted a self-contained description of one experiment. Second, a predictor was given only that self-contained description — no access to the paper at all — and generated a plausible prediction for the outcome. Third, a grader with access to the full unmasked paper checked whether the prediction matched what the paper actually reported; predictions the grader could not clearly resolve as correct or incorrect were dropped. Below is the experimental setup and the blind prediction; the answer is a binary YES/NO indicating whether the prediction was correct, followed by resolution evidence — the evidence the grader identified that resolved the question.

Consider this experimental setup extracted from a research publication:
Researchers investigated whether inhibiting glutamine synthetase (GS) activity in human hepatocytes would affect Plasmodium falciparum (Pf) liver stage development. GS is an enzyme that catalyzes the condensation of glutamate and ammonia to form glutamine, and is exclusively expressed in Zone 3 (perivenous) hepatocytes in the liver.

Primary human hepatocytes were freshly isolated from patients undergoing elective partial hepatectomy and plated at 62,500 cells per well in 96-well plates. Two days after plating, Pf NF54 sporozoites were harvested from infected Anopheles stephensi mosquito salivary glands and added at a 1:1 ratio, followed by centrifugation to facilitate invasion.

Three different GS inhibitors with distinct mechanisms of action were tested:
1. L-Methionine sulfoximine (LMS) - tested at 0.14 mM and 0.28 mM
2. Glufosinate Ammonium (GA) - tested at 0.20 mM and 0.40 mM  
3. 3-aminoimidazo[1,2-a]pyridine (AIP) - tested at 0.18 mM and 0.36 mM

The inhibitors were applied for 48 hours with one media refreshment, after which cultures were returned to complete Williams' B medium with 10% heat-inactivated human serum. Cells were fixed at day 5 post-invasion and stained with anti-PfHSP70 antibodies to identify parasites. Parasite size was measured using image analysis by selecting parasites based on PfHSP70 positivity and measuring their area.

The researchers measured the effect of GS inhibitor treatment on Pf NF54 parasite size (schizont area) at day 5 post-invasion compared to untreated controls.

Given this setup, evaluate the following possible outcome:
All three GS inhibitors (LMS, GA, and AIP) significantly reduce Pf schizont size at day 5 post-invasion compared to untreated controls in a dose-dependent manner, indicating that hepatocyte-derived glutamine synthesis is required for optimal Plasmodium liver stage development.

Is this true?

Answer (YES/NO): NO